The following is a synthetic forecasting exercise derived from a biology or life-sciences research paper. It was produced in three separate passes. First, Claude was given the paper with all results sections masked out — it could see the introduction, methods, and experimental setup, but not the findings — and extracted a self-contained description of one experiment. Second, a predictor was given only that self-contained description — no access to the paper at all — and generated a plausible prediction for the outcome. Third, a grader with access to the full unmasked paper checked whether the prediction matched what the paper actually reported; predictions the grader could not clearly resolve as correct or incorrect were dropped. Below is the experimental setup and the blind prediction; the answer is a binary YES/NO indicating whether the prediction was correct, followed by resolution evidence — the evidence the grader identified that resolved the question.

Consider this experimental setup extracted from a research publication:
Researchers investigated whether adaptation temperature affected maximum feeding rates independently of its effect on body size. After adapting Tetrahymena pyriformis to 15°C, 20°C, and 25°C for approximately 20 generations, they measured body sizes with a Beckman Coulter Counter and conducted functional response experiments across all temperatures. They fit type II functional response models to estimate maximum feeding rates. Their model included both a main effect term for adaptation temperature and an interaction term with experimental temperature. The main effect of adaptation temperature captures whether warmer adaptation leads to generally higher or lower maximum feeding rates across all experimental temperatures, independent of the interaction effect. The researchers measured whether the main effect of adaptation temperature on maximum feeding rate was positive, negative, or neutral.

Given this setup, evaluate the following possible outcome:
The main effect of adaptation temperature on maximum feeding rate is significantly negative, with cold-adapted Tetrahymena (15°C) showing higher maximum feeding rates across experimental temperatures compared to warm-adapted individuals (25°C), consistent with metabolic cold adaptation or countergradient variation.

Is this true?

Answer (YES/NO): NO